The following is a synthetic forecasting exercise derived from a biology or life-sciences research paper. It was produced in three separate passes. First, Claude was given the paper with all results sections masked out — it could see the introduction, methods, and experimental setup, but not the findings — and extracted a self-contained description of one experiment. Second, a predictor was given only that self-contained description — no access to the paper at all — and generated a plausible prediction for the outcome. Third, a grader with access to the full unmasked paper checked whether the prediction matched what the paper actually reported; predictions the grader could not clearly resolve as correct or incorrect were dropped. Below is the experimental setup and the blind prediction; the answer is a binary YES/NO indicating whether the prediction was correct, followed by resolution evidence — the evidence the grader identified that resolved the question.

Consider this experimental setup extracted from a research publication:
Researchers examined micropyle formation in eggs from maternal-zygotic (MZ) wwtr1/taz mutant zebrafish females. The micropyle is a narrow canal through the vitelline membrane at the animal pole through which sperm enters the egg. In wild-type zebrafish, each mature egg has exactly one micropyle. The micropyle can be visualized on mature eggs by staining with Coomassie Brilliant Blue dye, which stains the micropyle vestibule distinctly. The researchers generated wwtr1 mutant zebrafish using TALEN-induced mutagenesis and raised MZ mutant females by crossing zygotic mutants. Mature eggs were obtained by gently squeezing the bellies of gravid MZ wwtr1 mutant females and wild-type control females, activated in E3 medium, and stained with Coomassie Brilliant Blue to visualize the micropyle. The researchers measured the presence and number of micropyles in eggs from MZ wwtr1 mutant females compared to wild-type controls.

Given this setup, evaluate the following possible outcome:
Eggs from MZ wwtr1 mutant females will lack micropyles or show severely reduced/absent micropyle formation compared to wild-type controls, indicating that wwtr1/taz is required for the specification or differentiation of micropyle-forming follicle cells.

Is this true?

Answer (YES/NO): YES